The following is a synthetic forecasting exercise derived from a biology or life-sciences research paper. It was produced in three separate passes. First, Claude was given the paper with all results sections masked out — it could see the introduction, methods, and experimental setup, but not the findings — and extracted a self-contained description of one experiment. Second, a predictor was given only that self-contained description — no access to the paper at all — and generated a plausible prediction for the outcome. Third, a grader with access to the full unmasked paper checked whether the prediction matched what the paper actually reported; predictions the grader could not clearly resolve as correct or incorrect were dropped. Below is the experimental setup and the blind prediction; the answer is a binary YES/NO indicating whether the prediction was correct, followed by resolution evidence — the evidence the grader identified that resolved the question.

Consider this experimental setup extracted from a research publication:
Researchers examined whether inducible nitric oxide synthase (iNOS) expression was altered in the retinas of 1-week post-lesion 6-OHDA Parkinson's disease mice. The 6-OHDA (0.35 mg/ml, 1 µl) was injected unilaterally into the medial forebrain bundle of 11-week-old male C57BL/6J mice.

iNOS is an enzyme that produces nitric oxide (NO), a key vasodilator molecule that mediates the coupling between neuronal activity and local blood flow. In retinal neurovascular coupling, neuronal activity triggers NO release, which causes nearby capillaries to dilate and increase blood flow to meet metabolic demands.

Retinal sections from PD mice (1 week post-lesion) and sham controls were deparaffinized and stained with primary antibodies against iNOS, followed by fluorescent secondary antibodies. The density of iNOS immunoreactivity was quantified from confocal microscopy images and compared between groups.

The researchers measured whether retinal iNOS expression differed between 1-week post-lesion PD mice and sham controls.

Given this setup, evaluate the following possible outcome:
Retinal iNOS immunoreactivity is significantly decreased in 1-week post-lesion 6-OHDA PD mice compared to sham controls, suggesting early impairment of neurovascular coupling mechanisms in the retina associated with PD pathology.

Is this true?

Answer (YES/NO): NO